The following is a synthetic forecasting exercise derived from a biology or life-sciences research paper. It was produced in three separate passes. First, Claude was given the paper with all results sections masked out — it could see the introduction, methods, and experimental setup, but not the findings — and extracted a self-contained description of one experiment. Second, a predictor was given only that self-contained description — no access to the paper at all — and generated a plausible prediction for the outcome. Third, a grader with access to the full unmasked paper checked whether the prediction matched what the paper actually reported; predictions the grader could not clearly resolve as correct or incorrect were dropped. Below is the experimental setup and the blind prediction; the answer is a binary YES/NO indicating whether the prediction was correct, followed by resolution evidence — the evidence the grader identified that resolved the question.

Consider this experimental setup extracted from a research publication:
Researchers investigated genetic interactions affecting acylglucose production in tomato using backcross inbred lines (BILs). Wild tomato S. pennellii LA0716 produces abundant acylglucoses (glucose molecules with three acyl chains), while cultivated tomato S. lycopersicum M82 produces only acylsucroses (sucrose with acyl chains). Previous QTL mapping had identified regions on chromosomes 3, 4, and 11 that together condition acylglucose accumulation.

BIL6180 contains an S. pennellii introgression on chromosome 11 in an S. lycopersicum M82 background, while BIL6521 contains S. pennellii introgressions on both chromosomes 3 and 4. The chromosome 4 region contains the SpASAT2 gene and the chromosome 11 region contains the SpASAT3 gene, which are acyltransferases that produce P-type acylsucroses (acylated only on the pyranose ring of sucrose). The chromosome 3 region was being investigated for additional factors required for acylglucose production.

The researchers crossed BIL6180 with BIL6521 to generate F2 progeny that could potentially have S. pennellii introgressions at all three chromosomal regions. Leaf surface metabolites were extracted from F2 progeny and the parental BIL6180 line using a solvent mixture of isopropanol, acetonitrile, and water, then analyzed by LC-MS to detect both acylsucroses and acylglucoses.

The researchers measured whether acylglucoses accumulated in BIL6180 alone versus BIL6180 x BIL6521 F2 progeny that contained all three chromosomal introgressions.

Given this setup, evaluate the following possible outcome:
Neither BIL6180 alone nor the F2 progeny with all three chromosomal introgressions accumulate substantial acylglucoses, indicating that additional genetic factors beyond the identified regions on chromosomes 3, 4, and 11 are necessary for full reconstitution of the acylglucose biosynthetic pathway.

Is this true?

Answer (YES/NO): NO